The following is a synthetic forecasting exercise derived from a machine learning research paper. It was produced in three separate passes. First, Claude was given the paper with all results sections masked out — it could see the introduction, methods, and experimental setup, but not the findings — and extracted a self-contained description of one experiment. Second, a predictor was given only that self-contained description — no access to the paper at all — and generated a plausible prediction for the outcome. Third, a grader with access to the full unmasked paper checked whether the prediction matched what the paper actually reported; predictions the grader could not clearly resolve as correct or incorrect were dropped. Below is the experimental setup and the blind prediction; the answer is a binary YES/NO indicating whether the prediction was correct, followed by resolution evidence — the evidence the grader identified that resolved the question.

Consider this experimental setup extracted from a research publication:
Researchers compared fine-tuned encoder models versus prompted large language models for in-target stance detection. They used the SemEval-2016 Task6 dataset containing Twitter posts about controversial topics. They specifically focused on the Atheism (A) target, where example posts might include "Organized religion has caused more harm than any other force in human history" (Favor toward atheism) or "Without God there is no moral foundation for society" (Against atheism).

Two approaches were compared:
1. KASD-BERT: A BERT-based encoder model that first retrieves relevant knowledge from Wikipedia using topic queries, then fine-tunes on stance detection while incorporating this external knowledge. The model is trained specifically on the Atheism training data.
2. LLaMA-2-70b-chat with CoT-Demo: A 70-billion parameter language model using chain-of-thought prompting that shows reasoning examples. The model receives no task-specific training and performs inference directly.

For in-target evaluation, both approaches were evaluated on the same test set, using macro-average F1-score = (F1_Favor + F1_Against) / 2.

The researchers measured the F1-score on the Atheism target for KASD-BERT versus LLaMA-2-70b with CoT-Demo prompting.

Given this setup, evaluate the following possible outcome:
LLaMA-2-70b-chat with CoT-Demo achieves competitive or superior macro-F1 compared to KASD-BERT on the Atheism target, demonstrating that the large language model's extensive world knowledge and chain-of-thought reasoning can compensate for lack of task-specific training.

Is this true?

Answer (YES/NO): NO